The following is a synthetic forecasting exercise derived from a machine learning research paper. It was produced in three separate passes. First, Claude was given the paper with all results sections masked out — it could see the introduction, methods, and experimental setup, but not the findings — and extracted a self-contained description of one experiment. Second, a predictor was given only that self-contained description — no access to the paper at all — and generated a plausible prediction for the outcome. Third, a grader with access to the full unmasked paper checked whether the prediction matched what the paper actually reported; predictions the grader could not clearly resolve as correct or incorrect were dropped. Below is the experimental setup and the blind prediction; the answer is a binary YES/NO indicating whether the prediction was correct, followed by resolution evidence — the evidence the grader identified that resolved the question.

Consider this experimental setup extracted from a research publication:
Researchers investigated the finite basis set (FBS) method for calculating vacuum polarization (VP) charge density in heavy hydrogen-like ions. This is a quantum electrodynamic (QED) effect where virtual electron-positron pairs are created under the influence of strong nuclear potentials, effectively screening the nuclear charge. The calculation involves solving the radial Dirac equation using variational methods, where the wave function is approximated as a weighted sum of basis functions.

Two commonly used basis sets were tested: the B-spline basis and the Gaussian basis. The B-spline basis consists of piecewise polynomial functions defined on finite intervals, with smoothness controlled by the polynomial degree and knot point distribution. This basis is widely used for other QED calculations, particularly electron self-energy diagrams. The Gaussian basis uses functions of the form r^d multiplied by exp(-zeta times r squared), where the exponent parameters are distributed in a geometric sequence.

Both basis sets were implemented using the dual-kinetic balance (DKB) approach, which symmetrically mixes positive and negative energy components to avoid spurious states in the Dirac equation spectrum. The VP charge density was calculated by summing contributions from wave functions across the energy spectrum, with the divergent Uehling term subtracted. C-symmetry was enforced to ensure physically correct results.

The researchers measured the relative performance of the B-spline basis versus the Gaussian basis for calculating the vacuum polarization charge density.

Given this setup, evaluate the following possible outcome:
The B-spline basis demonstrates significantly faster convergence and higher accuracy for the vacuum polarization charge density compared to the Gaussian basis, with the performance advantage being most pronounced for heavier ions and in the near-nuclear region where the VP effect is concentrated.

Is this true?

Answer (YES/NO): NO